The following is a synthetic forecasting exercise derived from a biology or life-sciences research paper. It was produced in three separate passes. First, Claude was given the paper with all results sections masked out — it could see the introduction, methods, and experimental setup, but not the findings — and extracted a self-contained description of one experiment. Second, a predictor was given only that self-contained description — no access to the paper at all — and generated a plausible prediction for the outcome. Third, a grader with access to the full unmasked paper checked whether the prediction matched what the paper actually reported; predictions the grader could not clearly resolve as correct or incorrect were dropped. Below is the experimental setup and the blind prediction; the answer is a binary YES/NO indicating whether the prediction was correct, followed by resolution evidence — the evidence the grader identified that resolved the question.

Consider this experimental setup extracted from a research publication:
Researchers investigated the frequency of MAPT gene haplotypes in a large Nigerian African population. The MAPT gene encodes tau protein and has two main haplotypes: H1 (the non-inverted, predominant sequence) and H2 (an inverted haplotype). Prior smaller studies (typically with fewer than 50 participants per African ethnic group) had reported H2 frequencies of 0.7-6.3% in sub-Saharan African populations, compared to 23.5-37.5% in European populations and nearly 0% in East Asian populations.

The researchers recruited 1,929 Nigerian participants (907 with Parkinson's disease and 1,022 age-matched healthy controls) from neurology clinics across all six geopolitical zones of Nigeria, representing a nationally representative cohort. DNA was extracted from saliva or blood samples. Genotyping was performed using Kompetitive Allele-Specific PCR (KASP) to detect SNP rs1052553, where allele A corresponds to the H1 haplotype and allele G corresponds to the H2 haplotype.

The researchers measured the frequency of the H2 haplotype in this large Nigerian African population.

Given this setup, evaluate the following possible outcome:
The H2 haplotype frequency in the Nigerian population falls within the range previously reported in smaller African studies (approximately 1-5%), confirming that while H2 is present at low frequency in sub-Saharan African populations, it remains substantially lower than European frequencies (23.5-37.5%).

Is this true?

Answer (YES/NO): YES